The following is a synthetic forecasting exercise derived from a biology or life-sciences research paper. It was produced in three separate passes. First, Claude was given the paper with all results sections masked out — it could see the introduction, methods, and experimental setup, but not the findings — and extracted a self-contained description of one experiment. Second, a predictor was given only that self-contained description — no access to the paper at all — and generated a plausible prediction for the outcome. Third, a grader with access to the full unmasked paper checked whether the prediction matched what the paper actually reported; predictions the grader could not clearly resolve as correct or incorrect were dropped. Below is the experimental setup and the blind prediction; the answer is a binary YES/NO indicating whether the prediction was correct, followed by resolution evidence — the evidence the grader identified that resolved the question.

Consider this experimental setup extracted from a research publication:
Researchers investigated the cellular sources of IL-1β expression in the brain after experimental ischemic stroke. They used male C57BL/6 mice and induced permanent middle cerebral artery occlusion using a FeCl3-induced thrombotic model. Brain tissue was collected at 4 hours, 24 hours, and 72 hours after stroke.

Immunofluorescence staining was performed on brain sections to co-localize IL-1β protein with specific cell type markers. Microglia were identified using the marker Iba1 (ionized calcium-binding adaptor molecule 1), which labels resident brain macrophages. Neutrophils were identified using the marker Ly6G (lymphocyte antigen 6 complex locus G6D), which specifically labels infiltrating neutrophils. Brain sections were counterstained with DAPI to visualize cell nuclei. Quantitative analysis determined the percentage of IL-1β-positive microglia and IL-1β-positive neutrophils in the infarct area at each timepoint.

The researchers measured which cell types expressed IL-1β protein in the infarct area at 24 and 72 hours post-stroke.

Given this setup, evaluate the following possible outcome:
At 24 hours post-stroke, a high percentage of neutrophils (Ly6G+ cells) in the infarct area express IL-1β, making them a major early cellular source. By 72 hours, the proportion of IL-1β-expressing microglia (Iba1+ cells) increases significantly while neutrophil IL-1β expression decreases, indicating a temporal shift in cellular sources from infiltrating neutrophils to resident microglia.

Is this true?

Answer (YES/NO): NO